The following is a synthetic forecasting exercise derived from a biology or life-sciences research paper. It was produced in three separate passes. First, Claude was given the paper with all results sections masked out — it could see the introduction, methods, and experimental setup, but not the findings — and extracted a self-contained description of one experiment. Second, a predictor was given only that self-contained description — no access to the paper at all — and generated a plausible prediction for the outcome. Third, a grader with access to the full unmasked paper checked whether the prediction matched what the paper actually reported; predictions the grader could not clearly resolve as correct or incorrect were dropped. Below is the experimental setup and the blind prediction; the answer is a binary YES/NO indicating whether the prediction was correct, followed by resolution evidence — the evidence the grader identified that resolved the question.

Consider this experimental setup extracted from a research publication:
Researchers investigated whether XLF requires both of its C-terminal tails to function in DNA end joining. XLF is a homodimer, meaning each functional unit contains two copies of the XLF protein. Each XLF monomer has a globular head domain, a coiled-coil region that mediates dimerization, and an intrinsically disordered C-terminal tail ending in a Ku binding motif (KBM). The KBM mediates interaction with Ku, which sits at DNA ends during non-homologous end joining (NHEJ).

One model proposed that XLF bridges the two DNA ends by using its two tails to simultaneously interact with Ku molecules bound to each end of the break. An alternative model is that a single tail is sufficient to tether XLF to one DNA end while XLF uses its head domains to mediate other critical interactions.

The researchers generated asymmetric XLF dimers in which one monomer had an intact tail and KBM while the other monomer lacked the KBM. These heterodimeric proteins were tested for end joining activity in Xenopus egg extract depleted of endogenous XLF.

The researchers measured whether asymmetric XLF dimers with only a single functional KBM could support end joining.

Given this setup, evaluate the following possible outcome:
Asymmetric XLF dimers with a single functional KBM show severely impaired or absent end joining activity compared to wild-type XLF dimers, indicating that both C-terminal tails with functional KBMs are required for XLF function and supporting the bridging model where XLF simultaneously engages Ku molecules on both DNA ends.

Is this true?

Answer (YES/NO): NO